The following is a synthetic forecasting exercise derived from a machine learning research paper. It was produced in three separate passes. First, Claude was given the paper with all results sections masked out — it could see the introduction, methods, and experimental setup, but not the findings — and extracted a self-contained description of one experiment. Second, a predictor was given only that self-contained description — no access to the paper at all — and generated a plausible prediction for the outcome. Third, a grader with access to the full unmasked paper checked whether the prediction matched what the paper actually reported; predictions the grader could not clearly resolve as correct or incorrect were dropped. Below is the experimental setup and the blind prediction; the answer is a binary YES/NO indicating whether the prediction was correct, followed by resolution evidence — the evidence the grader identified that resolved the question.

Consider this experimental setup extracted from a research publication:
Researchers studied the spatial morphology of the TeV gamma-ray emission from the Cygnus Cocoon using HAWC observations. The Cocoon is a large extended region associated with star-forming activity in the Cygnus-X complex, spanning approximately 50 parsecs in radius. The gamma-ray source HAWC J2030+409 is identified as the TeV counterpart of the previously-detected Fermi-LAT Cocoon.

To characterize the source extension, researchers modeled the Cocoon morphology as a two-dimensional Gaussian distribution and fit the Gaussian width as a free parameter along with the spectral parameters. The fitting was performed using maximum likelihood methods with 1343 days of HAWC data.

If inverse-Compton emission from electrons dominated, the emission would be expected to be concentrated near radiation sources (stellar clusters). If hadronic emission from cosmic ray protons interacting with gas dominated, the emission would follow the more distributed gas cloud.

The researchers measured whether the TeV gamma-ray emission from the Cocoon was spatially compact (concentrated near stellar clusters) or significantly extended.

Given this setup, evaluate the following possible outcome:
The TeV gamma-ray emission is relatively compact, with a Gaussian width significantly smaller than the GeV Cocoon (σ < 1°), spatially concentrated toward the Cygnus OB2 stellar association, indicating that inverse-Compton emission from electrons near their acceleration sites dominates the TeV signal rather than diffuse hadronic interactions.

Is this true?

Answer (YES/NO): NO